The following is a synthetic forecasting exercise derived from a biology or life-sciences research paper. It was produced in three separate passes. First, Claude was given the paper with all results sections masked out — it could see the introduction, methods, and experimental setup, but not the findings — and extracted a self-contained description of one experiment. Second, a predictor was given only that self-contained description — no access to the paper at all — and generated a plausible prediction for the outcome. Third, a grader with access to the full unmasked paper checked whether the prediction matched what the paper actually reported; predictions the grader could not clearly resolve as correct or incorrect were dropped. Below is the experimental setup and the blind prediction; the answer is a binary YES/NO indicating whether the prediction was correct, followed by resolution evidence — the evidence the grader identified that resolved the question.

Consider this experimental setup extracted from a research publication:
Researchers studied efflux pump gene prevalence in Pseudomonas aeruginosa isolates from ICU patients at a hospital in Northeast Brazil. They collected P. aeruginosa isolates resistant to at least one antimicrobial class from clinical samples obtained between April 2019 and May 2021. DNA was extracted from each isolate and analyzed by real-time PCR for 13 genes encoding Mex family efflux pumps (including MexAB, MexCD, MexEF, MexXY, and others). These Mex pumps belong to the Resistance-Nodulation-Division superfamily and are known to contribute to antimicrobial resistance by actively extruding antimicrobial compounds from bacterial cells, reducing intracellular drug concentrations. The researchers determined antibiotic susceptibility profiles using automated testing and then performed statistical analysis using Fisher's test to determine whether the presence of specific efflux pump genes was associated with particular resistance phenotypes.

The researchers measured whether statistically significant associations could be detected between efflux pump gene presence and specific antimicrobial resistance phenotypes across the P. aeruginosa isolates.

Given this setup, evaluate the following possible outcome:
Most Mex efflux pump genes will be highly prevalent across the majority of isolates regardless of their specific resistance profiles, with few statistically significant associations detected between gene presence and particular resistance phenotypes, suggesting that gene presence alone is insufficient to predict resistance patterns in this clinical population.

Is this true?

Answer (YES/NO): YES